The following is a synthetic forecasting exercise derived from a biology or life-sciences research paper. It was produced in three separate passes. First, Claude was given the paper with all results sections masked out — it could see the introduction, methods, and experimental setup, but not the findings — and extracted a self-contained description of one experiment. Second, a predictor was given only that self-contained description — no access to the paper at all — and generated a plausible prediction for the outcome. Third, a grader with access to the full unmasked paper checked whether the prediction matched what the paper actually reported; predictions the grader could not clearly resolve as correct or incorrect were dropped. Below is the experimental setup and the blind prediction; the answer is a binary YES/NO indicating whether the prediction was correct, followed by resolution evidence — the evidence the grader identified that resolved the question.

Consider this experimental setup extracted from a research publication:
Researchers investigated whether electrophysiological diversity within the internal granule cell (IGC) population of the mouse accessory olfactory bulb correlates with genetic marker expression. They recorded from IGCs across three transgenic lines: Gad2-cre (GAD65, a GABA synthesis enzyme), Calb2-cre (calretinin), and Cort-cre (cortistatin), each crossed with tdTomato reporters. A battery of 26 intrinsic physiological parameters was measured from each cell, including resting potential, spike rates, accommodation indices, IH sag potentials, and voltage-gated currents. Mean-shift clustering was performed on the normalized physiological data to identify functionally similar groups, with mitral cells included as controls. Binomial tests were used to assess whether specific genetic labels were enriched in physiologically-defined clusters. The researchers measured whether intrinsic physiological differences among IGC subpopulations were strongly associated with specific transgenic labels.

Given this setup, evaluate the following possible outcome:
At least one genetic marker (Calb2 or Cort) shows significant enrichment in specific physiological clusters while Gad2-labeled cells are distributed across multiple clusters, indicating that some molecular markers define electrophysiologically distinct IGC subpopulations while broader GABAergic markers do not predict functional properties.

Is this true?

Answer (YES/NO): NO